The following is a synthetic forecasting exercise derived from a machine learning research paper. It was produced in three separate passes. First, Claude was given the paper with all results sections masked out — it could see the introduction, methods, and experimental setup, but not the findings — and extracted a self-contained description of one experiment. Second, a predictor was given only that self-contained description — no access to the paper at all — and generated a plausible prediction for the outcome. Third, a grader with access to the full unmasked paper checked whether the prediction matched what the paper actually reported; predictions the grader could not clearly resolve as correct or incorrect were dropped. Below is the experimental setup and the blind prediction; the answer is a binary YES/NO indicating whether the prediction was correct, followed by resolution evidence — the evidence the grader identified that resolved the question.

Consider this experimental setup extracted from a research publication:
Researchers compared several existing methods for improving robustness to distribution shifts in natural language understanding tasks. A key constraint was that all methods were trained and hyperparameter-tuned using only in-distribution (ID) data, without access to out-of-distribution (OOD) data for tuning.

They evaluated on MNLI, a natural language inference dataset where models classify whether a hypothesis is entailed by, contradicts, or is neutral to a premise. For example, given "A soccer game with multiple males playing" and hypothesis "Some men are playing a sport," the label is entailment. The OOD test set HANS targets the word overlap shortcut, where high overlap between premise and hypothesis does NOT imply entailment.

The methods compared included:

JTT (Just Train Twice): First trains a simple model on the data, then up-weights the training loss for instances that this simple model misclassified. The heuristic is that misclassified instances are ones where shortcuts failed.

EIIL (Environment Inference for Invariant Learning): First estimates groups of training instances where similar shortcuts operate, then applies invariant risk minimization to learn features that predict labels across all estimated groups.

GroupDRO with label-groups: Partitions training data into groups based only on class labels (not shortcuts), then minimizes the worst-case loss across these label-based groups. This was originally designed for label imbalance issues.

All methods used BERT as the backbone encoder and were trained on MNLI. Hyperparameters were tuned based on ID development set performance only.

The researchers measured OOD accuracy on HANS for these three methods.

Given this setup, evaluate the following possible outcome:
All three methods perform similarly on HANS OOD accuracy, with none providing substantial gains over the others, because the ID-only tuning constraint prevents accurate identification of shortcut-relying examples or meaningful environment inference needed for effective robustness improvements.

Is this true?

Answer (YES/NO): NO